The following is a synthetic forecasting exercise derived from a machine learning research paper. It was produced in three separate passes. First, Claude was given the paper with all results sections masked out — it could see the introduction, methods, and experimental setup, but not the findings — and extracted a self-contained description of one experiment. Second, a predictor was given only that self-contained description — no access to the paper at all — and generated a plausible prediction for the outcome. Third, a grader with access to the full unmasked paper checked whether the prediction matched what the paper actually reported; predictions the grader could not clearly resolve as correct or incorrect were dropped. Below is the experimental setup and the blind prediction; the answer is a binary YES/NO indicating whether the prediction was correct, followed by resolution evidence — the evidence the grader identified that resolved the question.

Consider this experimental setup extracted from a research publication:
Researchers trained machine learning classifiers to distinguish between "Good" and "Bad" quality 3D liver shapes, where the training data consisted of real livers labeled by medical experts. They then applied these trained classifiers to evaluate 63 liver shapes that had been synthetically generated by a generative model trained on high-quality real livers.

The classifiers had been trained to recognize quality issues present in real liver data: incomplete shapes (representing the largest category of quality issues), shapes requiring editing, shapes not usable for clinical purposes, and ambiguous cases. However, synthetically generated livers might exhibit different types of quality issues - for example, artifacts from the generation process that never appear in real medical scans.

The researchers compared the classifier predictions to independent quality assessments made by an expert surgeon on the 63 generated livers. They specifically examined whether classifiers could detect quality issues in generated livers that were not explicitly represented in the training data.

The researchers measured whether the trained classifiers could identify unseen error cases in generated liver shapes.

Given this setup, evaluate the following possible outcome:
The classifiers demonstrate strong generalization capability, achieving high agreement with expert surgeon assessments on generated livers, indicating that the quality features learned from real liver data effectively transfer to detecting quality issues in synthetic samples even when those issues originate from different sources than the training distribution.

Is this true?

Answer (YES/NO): NO